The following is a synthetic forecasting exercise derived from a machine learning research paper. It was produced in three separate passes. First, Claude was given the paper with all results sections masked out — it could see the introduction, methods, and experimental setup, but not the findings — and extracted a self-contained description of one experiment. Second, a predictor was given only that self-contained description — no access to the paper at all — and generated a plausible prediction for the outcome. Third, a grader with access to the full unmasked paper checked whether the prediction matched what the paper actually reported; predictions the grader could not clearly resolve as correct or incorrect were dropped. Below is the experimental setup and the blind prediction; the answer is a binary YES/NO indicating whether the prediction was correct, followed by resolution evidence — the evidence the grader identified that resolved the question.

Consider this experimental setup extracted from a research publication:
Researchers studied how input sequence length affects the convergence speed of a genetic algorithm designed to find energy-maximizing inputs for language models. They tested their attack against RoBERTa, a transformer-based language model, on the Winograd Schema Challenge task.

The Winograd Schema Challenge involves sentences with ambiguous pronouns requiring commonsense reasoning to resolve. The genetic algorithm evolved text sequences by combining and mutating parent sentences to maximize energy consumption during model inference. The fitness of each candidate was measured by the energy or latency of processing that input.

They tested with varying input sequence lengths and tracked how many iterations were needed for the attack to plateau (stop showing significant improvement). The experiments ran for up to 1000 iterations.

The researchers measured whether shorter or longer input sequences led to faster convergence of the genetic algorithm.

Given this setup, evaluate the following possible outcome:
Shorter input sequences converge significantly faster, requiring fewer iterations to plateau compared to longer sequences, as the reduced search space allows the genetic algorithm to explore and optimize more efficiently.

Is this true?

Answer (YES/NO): YES